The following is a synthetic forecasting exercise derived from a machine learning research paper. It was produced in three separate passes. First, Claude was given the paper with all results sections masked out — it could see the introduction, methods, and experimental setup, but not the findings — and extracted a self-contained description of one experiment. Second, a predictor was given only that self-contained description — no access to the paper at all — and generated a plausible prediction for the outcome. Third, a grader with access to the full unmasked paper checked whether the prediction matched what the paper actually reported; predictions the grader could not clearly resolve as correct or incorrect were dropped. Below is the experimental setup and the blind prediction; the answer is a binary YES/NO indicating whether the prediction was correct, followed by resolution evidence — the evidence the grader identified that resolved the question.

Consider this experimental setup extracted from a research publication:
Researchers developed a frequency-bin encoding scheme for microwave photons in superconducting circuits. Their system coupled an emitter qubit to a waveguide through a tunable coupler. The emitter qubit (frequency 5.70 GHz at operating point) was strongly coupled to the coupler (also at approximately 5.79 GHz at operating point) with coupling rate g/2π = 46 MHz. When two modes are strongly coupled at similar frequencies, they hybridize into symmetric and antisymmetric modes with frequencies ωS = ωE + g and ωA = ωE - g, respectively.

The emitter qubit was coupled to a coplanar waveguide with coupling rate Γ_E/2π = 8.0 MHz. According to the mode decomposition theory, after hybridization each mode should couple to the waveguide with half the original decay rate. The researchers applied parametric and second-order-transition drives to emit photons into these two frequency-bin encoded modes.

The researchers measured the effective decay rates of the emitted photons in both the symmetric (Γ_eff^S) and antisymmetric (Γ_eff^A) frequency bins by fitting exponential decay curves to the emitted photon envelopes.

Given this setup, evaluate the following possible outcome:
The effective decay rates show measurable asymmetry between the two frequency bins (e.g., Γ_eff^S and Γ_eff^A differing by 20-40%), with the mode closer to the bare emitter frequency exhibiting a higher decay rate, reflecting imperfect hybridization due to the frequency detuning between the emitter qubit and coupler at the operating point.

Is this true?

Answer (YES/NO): NO